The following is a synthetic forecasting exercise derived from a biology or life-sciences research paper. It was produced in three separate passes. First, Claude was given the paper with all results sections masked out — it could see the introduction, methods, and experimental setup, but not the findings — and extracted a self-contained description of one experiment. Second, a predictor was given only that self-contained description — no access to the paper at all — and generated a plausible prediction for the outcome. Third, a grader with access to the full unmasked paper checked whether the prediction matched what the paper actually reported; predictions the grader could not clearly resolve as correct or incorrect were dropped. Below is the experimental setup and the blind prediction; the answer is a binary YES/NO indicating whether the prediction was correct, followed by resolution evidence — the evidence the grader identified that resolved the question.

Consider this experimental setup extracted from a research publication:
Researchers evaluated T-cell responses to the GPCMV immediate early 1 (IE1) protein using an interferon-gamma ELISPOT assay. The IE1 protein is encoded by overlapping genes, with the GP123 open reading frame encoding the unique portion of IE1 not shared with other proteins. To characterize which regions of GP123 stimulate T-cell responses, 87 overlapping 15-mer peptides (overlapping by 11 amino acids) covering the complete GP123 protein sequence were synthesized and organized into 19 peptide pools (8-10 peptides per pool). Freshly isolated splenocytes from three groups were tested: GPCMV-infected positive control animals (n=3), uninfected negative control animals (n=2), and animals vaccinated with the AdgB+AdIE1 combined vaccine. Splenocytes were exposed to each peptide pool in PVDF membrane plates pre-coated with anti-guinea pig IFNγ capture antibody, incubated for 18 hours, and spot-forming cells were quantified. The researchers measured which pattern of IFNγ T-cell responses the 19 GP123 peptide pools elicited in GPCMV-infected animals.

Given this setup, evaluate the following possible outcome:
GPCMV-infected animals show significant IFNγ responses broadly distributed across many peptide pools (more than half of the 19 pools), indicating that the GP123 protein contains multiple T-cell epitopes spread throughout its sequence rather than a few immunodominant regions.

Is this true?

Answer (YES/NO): NO